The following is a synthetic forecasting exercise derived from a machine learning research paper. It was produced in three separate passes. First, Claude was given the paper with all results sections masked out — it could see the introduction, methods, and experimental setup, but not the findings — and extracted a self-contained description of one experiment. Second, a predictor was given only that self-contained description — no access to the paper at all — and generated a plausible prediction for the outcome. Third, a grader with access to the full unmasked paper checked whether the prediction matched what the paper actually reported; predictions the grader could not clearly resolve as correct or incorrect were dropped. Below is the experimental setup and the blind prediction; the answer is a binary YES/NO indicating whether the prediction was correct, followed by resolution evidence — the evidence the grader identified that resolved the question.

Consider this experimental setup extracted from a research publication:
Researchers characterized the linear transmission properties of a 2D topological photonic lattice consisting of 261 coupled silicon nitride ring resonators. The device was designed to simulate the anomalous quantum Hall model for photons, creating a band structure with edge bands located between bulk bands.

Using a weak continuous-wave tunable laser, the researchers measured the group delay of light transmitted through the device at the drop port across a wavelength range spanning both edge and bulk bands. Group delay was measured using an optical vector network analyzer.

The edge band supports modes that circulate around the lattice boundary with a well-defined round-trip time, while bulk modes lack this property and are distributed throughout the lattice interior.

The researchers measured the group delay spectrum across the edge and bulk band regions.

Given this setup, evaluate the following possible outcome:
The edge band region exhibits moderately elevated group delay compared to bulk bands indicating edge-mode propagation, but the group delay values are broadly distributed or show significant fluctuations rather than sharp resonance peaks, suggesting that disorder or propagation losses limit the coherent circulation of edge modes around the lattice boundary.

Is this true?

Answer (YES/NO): NO